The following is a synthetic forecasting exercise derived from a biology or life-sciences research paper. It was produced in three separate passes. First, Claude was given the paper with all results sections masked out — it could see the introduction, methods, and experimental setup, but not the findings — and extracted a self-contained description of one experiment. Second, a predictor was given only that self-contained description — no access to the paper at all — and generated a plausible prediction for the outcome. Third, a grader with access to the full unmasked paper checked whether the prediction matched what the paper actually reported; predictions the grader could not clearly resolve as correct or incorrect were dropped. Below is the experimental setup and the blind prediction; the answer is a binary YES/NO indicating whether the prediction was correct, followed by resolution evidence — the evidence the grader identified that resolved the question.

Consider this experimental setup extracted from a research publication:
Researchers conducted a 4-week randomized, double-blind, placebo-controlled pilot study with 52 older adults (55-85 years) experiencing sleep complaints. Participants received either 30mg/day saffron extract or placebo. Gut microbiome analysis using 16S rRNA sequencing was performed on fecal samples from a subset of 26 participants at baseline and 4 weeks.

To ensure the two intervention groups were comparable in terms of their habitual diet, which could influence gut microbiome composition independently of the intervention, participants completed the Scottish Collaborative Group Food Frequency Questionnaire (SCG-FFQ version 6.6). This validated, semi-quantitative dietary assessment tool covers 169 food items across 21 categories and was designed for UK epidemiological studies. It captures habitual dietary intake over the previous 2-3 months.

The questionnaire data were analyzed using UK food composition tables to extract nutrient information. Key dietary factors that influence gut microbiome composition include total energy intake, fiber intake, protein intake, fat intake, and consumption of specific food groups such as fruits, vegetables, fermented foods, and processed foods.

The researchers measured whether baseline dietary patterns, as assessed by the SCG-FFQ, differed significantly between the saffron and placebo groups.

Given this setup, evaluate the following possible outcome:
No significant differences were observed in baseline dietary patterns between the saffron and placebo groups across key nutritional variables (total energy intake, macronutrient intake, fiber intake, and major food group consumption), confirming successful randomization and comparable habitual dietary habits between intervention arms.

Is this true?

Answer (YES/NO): NO